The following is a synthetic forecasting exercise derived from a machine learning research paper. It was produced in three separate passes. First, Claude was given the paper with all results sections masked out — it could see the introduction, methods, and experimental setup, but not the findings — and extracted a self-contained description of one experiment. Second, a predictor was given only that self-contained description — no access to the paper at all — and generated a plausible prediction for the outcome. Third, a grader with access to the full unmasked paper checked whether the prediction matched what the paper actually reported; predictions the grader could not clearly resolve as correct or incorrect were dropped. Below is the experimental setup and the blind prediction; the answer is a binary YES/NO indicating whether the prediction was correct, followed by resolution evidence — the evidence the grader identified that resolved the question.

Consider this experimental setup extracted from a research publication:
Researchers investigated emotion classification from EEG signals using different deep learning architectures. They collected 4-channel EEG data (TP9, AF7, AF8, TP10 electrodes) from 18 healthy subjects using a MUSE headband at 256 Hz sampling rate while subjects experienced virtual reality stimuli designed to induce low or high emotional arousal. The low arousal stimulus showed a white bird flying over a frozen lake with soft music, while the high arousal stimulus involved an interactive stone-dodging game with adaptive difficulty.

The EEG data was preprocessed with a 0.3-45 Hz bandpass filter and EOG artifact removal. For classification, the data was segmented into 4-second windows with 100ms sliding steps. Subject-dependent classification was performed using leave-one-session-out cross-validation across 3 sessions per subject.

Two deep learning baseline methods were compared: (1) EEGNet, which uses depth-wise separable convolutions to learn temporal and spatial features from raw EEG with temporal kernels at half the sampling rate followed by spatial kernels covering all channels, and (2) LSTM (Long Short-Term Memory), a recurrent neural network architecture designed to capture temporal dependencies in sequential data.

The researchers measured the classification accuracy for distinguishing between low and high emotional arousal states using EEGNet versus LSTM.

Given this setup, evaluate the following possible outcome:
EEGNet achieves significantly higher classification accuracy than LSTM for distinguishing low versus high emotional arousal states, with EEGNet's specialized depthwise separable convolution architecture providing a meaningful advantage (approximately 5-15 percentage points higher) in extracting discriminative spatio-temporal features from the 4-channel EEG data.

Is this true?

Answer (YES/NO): NO